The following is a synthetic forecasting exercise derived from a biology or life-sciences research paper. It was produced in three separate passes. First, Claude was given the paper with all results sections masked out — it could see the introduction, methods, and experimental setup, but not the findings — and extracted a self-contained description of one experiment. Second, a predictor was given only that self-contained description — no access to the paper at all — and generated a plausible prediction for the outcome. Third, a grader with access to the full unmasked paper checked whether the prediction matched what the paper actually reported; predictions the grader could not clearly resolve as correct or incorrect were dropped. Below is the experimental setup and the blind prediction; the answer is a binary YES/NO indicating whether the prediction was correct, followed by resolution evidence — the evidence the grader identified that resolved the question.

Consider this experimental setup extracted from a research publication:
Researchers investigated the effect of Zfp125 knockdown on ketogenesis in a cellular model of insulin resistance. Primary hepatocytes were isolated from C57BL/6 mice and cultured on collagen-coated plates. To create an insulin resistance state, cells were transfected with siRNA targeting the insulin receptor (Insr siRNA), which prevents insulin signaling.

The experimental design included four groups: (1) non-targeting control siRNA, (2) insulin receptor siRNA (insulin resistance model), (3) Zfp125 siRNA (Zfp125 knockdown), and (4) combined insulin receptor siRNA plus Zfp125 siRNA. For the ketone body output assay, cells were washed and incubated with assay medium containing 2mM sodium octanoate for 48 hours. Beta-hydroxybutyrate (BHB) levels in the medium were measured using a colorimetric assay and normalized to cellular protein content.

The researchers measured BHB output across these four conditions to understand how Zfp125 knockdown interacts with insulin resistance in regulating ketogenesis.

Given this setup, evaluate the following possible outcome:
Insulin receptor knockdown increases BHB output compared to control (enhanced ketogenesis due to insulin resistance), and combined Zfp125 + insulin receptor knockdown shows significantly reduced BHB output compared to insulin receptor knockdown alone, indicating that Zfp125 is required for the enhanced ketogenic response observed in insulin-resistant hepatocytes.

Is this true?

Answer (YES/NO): NO